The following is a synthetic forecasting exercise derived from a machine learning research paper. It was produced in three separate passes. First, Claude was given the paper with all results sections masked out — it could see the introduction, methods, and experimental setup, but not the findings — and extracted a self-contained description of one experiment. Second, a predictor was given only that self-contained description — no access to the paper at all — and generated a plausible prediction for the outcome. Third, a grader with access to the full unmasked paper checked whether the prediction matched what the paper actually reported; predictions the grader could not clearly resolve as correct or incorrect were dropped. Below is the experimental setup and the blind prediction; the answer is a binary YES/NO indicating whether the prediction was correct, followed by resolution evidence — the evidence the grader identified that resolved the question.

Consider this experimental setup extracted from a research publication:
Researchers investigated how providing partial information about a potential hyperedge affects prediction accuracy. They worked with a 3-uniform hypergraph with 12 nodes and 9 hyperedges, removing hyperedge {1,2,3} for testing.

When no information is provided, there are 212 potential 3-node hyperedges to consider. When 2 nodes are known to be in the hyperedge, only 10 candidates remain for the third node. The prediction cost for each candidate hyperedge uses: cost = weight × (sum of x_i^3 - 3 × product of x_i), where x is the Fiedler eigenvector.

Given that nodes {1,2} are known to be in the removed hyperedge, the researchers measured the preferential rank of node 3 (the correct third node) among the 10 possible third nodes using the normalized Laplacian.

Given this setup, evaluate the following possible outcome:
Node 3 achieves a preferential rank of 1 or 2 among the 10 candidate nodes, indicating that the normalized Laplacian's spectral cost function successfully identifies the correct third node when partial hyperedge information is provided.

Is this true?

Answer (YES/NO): YES